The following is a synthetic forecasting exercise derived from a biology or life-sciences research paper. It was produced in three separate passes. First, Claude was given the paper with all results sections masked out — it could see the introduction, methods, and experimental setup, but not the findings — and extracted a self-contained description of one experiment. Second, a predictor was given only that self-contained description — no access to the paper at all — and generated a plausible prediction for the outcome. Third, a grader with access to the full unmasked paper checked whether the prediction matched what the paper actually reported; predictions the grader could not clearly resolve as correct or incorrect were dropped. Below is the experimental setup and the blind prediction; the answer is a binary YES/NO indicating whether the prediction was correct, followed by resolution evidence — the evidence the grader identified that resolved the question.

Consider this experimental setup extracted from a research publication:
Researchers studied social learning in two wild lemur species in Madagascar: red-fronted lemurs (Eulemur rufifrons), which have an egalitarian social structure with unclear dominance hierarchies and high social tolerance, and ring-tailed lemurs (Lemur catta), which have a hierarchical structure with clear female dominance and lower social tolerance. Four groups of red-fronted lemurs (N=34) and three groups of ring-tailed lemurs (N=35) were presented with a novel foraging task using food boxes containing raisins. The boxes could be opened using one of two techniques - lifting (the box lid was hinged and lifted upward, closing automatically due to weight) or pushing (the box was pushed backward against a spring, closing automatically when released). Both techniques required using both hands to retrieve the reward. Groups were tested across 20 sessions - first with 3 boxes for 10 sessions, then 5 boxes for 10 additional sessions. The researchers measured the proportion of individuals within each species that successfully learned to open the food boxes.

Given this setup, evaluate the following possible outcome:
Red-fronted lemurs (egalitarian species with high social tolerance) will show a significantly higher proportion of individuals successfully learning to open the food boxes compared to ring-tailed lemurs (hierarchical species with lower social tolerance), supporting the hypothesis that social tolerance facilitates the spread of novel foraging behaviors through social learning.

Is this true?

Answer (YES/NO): YES